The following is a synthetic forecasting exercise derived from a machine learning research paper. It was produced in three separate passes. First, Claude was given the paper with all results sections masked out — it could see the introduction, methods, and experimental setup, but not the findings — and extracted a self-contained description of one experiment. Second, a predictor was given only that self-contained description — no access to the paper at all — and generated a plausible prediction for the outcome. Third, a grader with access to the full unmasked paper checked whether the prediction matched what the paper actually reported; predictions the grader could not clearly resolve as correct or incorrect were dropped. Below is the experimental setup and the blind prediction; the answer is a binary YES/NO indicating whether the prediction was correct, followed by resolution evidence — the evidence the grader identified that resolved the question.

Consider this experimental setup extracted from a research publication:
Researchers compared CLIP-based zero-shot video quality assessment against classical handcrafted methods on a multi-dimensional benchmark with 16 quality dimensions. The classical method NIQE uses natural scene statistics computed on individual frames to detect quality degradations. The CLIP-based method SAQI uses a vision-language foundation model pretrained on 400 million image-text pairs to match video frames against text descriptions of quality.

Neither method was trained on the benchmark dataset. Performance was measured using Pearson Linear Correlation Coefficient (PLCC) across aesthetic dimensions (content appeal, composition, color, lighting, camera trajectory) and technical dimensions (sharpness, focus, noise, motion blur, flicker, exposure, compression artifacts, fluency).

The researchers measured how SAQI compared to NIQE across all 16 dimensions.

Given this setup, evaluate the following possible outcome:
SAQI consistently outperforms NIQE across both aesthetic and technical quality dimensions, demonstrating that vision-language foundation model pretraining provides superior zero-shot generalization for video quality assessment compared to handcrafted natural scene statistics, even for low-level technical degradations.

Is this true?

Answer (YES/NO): YES